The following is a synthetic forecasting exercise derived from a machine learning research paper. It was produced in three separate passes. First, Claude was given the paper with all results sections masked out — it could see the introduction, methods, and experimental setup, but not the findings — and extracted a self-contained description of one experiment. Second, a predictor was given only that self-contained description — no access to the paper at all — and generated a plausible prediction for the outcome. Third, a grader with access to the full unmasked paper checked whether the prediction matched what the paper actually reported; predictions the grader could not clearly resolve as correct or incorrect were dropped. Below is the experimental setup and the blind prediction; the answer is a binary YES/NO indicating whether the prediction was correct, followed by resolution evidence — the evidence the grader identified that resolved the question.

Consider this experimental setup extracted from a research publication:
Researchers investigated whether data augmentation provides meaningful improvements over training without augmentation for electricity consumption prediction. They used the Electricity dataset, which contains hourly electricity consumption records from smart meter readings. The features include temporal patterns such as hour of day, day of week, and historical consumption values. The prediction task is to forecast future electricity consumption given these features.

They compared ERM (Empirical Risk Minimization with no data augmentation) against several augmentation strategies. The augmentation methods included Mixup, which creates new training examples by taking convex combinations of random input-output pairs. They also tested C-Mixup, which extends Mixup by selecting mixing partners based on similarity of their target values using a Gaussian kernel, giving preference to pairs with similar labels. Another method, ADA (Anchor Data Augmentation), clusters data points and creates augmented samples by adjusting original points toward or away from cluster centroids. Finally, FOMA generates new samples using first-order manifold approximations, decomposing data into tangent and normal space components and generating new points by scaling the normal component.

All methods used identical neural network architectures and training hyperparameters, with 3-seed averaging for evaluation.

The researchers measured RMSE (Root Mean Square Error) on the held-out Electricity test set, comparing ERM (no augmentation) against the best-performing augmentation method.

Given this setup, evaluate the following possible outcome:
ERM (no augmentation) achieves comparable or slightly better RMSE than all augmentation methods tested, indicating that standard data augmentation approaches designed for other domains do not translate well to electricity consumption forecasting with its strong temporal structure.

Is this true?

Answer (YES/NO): NO